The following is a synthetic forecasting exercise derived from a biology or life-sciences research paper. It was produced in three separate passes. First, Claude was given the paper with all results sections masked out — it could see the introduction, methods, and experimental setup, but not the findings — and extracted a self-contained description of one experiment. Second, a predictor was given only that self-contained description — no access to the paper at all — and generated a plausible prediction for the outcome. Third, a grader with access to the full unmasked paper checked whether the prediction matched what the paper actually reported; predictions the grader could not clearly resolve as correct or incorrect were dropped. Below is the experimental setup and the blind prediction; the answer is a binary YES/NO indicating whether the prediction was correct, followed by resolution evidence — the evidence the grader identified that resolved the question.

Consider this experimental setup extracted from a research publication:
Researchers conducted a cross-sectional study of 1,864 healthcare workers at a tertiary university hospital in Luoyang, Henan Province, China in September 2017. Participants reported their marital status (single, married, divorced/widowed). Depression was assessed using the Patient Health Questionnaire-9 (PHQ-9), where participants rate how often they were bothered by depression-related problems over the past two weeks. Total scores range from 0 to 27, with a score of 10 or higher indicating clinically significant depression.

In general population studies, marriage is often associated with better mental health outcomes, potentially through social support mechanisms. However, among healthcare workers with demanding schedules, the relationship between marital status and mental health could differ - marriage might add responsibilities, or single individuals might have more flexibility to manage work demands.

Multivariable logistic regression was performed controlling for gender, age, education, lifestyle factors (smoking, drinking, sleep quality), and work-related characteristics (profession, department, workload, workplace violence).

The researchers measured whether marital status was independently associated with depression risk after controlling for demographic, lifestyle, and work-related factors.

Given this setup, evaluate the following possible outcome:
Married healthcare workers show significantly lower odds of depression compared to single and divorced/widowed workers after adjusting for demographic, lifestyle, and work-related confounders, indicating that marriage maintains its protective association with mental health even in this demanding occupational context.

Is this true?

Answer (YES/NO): NO